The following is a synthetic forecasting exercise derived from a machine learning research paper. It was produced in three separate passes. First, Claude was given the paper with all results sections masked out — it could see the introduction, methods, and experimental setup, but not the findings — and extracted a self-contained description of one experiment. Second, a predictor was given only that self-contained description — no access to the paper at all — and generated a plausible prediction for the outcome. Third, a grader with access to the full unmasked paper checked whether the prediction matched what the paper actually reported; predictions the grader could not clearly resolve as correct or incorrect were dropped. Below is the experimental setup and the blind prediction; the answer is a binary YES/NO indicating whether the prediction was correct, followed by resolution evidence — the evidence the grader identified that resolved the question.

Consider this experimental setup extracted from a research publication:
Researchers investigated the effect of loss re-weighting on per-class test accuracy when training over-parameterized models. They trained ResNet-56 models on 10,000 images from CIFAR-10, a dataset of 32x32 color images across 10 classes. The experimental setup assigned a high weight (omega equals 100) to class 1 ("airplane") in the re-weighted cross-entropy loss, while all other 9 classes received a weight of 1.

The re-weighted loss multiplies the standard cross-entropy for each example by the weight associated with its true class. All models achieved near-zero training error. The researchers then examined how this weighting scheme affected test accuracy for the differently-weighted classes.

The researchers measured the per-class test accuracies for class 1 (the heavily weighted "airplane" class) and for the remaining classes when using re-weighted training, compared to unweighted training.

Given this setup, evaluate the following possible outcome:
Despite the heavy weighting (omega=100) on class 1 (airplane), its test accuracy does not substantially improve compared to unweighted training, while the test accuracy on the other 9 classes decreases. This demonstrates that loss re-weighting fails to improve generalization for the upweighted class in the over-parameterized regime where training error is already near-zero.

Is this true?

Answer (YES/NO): YES